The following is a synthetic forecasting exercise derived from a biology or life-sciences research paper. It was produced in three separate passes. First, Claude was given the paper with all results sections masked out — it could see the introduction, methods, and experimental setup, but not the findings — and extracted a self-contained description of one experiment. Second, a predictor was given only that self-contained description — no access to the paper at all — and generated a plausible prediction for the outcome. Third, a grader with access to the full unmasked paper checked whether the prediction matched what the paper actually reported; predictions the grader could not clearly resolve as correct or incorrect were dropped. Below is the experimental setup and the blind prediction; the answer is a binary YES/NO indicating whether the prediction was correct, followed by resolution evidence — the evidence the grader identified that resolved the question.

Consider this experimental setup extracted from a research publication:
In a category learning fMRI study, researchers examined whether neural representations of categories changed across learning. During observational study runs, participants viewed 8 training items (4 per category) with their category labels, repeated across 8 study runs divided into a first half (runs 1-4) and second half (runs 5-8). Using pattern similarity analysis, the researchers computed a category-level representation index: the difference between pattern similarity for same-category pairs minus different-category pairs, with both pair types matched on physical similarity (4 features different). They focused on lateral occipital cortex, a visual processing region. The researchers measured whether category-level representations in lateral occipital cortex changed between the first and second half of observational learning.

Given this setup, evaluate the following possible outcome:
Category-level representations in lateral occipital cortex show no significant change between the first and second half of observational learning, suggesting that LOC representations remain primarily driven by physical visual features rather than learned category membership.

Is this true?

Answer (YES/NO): YES